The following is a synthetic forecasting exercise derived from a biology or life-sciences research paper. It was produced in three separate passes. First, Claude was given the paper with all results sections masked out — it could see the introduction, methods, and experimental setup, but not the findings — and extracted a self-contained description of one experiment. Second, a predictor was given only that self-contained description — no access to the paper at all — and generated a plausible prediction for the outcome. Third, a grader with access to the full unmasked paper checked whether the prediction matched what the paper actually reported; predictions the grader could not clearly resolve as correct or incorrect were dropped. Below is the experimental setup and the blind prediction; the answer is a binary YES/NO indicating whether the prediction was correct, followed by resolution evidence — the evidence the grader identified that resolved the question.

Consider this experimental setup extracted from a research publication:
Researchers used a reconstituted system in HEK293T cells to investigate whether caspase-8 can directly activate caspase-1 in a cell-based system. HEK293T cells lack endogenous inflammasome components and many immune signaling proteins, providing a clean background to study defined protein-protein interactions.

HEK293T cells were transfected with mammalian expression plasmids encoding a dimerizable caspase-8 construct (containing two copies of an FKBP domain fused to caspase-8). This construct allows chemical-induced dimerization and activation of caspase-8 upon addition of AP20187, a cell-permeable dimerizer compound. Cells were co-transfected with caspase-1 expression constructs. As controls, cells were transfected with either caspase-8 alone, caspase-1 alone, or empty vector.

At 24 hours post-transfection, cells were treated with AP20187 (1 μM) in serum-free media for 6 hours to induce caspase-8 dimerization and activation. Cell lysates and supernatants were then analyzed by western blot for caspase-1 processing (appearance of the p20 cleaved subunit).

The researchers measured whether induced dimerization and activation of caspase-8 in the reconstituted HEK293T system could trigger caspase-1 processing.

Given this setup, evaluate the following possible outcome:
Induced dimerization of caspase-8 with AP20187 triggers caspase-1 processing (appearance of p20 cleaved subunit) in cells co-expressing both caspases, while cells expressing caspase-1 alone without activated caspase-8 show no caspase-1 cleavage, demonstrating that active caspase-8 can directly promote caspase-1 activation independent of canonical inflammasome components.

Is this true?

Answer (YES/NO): YES